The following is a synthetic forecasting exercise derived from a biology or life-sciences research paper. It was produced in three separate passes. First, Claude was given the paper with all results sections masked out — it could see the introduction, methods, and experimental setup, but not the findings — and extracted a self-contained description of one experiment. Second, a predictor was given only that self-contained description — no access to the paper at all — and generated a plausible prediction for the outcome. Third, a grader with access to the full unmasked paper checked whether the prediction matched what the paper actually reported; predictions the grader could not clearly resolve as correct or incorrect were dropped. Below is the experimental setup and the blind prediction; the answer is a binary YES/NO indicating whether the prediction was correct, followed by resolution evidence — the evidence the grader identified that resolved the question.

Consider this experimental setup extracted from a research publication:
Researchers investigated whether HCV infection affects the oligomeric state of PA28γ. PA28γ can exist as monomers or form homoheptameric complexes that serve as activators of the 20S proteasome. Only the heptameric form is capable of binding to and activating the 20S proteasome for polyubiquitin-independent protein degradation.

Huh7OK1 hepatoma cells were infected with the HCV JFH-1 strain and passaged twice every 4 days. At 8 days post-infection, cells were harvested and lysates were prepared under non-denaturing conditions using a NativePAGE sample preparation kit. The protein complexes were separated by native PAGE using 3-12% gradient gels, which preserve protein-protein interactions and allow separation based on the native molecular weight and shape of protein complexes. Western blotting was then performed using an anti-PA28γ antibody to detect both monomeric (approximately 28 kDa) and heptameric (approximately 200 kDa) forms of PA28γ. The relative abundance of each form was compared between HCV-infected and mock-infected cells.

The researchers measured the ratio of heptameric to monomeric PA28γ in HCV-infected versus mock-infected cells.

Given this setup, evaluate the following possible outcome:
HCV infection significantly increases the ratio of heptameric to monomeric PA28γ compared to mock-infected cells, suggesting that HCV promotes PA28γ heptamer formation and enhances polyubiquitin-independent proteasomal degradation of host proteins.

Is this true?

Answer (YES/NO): YES